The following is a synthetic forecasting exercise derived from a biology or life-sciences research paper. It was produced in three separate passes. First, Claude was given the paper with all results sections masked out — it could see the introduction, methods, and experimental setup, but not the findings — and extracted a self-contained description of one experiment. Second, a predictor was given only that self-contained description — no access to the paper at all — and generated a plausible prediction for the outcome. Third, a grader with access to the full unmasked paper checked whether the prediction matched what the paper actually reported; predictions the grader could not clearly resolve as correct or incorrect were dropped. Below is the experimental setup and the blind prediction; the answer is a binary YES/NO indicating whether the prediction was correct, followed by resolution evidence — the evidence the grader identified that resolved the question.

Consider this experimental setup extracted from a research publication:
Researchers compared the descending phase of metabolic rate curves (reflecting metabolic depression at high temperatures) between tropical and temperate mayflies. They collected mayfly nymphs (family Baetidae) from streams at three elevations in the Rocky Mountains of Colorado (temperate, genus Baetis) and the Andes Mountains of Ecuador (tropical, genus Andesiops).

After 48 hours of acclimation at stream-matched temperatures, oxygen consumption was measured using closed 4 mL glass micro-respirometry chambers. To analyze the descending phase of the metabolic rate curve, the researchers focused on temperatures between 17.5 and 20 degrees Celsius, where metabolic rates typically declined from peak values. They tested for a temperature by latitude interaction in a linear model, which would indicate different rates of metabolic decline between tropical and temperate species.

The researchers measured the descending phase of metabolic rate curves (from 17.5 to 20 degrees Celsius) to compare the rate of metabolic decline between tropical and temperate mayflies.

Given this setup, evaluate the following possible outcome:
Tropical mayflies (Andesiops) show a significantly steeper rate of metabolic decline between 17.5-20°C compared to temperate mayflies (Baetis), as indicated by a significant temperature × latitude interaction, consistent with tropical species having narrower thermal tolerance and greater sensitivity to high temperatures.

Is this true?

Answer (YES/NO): NO